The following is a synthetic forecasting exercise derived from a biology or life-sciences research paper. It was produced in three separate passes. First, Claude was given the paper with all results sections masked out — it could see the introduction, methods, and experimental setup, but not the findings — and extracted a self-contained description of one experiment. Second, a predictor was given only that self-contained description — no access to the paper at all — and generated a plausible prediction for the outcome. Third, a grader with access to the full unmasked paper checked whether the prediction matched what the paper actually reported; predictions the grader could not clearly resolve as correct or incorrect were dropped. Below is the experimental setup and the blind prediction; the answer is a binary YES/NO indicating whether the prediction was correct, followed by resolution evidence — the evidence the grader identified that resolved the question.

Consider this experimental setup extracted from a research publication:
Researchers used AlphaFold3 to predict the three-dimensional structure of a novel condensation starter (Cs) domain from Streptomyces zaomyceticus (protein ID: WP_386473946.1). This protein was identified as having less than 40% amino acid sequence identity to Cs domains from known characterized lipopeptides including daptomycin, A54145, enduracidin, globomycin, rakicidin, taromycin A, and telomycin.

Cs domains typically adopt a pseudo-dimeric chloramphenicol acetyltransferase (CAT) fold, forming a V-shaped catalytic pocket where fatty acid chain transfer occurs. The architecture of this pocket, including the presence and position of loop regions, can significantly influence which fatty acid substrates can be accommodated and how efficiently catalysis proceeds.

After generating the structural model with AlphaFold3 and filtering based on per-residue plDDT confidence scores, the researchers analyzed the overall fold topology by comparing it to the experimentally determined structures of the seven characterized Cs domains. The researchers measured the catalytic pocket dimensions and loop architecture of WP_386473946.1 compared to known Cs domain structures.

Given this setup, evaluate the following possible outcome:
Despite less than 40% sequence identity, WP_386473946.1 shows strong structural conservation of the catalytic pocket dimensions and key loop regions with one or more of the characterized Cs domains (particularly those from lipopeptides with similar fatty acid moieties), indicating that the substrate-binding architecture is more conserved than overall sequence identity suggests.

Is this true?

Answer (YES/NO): NO